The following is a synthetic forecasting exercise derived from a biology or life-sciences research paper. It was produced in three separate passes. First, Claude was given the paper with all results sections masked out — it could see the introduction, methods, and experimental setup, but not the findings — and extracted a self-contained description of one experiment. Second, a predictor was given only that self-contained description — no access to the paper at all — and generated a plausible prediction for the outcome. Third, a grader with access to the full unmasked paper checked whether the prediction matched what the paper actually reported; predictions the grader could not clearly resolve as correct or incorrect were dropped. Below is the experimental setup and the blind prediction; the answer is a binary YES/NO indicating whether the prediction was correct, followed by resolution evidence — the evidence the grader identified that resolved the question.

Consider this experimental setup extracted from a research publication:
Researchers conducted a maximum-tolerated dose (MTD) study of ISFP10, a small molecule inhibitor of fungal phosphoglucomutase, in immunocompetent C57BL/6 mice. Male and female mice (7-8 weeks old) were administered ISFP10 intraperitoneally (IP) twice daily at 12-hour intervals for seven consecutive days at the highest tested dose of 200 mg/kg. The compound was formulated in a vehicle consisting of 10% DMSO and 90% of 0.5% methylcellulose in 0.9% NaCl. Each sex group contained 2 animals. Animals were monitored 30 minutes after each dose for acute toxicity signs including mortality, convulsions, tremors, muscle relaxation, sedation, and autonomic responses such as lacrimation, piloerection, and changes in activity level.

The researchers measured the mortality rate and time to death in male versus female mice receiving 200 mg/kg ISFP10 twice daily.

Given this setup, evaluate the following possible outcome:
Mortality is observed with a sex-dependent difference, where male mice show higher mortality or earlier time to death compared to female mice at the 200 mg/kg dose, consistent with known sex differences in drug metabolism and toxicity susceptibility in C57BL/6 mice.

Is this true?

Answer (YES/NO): YES